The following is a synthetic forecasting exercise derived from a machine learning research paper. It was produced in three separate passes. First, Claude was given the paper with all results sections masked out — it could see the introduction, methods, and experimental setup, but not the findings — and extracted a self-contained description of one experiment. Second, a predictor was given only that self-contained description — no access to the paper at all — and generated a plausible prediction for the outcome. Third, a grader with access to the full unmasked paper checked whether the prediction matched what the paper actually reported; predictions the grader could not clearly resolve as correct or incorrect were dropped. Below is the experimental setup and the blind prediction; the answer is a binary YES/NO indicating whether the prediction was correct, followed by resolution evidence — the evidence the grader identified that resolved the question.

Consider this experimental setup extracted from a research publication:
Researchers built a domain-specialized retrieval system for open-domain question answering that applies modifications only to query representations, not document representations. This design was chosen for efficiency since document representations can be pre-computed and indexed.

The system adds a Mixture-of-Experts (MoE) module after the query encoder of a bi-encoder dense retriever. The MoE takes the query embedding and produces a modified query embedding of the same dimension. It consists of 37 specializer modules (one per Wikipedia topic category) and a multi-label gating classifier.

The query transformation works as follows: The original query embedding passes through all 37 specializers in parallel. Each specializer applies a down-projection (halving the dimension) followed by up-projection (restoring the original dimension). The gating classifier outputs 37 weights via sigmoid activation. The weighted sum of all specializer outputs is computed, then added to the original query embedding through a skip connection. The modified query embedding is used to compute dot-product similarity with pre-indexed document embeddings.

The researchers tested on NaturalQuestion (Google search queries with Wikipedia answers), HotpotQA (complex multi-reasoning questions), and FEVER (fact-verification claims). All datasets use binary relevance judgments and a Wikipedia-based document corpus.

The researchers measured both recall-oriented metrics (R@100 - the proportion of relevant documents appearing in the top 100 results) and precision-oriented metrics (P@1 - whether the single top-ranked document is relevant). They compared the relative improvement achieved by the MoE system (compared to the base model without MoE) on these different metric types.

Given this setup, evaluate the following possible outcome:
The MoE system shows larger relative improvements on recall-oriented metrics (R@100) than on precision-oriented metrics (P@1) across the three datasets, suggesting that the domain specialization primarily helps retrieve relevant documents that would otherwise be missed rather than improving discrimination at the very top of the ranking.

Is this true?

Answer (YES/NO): NO